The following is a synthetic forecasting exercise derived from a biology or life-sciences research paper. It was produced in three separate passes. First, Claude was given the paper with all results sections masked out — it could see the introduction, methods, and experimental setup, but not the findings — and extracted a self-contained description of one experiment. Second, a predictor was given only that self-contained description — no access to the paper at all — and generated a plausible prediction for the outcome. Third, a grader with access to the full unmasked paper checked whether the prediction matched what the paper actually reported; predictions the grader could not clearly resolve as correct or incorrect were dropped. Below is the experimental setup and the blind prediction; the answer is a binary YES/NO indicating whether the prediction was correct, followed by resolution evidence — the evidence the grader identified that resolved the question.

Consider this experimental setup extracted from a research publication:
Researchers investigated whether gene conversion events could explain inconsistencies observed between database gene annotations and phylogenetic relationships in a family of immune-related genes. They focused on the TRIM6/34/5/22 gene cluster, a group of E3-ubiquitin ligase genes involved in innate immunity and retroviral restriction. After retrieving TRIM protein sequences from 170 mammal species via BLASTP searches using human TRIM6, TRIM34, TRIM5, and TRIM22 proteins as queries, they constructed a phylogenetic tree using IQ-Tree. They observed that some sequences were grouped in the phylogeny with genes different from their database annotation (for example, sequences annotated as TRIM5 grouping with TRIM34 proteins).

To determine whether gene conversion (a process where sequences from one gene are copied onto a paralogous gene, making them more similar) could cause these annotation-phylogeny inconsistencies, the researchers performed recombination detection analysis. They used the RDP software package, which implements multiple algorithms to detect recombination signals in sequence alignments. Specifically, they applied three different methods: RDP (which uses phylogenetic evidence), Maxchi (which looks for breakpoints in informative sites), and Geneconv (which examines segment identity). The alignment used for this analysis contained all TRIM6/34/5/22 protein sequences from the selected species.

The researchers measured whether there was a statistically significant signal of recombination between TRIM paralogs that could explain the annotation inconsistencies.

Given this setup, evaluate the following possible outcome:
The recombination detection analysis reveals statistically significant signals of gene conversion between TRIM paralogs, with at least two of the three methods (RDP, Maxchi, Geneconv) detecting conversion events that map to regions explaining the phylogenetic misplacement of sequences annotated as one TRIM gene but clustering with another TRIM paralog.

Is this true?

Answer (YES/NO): NO